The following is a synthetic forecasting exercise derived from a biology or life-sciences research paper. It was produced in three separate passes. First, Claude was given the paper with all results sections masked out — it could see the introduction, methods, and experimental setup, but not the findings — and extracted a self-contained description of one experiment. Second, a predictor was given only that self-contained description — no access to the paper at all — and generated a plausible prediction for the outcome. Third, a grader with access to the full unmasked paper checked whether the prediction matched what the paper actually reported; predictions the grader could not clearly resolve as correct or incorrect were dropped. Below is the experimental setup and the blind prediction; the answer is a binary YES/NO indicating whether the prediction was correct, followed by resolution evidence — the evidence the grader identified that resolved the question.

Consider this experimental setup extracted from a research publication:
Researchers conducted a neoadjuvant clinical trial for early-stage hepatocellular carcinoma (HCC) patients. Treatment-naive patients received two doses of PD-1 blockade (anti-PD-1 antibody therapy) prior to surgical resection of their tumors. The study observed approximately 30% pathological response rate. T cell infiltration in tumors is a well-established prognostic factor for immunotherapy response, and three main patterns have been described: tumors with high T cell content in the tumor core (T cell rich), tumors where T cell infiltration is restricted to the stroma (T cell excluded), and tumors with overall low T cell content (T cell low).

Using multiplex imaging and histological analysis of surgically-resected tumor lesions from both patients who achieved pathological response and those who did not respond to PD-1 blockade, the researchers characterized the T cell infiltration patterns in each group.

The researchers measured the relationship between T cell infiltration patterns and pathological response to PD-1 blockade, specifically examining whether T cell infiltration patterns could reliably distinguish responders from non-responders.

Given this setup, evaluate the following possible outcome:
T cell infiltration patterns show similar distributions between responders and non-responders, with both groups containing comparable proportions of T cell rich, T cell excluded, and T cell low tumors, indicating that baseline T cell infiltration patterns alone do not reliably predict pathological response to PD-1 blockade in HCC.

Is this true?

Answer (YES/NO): NO